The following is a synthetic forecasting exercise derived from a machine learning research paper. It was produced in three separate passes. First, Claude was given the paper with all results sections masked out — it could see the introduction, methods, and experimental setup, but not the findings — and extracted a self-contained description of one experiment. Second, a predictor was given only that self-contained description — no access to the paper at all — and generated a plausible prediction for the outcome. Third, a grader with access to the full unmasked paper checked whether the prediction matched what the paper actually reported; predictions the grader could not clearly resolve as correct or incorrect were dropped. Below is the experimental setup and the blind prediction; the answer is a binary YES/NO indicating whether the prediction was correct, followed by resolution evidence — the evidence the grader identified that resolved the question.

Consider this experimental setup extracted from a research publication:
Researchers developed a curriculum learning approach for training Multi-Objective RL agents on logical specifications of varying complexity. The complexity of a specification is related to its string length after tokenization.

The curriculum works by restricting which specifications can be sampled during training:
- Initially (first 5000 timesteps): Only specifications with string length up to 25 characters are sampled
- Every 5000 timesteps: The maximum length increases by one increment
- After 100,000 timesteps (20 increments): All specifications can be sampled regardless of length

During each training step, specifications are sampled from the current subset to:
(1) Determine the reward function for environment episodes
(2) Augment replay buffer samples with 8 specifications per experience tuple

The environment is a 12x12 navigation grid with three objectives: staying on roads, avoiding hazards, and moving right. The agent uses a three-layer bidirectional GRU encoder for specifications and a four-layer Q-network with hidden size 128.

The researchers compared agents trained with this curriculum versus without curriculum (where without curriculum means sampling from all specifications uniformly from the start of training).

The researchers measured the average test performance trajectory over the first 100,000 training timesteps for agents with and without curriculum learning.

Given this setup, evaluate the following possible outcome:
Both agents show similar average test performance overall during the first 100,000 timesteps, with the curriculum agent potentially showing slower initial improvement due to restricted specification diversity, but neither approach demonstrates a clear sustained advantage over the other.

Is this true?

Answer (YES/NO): NO